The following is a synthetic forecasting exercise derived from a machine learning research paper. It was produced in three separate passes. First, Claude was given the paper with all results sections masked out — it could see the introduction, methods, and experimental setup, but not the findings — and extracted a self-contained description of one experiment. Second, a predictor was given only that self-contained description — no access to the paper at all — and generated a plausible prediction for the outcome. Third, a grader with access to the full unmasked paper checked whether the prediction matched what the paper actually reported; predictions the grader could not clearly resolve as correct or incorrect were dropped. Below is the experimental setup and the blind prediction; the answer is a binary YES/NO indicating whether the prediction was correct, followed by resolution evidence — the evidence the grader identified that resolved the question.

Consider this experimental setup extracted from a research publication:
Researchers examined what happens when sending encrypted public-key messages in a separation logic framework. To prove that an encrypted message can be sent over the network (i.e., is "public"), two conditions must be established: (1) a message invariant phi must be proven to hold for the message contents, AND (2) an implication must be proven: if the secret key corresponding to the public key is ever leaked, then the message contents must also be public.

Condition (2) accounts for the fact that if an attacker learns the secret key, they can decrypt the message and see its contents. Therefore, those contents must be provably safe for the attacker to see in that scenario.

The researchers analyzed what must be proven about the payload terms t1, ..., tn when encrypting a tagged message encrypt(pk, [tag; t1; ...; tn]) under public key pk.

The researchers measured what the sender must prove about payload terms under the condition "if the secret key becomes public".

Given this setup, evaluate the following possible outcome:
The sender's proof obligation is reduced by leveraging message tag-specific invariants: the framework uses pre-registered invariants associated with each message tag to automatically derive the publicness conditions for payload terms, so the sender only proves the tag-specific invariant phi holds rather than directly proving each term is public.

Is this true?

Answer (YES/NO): NO